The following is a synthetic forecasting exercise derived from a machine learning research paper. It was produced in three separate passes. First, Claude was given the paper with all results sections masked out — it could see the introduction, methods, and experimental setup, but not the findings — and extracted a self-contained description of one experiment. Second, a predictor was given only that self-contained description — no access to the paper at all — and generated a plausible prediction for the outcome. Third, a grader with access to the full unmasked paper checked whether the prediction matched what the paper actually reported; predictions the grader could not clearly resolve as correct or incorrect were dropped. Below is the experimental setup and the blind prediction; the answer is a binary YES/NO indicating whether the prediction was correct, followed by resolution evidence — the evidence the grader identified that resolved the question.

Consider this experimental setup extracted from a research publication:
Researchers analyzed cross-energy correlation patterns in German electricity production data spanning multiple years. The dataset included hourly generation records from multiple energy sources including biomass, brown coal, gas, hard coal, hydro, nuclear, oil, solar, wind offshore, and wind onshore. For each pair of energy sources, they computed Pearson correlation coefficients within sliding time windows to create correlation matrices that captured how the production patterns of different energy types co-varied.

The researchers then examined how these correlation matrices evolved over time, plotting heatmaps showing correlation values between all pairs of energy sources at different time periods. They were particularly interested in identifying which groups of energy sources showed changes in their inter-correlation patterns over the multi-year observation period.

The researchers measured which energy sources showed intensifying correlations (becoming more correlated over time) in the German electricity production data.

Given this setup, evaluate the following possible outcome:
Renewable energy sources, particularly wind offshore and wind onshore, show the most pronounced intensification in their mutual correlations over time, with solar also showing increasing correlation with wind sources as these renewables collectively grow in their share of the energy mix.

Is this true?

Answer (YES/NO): NO